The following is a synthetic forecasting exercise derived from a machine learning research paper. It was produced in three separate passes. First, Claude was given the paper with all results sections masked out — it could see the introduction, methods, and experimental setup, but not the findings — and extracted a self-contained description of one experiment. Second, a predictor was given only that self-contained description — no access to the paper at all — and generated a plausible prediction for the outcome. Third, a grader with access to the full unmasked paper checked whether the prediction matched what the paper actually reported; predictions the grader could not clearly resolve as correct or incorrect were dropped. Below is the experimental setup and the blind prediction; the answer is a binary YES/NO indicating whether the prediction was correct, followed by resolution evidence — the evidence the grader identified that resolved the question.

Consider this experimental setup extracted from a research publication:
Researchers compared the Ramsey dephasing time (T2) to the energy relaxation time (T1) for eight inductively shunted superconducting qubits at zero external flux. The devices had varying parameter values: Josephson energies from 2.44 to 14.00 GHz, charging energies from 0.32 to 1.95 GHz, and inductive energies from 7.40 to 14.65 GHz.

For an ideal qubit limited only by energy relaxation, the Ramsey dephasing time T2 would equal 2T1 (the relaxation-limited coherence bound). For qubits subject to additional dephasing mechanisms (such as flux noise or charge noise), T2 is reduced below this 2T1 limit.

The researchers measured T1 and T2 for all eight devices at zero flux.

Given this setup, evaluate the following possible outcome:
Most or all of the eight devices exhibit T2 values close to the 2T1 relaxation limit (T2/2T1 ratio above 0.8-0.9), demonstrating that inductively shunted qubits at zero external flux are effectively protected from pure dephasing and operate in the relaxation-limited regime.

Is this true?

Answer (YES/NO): NO